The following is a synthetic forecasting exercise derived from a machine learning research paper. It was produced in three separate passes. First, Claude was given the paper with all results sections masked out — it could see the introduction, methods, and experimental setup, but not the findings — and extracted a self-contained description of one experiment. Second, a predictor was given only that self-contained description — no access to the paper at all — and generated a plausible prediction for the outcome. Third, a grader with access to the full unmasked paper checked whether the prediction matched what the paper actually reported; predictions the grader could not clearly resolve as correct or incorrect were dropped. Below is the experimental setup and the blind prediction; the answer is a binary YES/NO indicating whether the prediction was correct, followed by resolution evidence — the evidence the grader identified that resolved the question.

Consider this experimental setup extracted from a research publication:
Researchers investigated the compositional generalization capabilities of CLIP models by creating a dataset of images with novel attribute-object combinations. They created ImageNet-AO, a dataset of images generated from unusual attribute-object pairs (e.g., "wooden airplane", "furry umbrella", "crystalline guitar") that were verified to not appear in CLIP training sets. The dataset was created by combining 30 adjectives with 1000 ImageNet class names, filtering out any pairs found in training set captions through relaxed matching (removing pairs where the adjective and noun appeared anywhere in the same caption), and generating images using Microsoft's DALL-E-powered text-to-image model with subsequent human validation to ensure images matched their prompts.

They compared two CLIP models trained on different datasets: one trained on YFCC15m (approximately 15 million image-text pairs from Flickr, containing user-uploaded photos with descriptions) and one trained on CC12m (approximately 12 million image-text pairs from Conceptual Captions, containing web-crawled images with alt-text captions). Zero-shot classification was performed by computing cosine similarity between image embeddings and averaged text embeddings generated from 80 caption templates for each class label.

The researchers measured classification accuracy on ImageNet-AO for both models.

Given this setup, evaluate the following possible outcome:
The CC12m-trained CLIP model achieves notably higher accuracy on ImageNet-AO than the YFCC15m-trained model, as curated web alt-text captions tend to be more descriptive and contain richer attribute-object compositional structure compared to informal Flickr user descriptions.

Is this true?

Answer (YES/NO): YES